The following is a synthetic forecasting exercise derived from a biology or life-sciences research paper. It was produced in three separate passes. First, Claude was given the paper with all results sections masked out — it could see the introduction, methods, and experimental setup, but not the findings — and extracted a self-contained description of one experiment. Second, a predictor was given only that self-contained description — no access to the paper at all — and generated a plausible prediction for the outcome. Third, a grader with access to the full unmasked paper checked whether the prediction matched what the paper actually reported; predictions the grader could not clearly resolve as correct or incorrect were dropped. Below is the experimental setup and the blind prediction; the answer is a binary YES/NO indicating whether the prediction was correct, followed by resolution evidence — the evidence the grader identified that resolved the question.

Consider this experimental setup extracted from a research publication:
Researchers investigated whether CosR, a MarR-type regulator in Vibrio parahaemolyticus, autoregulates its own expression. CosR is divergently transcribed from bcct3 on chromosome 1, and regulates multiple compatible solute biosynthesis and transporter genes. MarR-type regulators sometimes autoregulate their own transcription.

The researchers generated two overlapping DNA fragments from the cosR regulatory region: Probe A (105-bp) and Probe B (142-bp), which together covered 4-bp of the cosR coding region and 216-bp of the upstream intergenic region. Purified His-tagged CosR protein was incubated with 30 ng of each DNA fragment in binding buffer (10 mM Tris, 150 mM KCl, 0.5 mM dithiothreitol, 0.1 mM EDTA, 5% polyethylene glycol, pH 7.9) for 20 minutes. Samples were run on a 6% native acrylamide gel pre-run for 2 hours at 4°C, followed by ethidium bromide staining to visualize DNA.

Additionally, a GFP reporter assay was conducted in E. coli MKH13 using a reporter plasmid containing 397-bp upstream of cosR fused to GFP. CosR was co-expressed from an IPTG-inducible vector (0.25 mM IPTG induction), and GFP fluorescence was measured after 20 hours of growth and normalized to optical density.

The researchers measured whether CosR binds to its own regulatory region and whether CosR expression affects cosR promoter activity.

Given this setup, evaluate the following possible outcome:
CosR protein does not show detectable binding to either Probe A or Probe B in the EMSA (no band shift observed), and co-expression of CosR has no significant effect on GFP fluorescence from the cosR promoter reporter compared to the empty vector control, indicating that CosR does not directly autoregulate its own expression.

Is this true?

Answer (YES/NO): YES